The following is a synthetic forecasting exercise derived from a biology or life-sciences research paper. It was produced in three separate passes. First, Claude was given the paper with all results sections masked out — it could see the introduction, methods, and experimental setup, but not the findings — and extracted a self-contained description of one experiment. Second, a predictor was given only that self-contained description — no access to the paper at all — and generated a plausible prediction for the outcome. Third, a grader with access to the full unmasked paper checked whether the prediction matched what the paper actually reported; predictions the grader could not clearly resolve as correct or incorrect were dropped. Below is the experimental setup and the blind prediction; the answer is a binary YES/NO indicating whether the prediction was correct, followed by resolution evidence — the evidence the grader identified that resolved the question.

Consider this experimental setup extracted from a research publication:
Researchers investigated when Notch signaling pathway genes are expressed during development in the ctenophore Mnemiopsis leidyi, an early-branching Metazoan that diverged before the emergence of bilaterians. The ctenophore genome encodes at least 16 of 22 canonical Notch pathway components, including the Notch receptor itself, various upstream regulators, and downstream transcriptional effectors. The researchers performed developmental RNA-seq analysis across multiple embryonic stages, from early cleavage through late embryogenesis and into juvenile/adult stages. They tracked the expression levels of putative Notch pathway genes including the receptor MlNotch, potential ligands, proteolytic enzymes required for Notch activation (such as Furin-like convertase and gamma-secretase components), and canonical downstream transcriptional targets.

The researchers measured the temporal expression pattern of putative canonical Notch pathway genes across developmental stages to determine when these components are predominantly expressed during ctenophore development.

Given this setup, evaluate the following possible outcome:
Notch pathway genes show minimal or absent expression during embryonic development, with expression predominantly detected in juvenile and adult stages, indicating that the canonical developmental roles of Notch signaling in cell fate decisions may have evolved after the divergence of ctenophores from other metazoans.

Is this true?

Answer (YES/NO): NO